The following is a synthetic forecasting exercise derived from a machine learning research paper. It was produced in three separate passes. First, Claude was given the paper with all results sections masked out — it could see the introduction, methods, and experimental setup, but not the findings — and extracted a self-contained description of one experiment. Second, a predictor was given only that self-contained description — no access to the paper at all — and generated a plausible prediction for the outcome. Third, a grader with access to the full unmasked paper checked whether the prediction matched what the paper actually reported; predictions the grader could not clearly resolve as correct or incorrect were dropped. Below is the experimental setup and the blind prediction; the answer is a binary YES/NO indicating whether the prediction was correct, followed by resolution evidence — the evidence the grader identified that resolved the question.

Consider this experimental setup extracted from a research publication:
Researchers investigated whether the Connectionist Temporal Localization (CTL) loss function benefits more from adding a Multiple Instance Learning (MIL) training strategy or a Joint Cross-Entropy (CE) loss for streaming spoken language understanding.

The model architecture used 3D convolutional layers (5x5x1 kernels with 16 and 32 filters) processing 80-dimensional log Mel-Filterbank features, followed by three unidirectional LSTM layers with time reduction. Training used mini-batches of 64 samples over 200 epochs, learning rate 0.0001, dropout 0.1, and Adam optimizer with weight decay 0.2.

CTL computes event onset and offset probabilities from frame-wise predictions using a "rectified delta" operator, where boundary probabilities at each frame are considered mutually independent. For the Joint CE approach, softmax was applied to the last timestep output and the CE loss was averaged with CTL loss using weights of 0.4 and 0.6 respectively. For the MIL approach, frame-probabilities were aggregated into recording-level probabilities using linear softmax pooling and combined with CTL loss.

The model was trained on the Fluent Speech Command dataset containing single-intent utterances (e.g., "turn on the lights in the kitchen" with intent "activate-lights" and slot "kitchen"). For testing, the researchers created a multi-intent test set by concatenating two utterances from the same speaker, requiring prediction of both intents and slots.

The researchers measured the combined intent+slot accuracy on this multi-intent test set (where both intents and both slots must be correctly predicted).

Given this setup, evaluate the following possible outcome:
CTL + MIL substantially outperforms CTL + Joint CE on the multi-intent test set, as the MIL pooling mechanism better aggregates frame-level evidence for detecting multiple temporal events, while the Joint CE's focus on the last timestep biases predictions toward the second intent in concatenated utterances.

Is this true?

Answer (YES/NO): YES